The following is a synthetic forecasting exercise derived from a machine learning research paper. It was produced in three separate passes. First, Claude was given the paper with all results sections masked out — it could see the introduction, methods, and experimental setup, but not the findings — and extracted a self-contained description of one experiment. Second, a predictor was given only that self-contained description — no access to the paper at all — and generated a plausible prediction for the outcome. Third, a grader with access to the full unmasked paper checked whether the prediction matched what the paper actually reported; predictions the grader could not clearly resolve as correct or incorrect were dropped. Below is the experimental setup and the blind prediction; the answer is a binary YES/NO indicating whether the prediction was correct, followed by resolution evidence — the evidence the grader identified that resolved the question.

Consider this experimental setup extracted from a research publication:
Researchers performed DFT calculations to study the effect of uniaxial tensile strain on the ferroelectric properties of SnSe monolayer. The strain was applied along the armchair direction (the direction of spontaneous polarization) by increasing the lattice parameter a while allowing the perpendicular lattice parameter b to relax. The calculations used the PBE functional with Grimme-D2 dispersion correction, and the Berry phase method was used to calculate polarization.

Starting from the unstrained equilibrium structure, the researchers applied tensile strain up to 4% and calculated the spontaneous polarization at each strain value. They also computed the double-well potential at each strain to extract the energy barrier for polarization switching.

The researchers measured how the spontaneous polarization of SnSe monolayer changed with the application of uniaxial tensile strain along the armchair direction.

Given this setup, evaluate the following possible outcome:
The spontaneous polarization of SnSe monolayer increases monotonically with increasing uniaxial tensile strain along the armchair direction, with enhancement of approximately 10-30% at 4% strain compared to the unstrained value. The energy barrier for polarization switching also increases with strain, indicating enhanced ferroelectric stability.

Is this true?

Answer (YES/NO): NO